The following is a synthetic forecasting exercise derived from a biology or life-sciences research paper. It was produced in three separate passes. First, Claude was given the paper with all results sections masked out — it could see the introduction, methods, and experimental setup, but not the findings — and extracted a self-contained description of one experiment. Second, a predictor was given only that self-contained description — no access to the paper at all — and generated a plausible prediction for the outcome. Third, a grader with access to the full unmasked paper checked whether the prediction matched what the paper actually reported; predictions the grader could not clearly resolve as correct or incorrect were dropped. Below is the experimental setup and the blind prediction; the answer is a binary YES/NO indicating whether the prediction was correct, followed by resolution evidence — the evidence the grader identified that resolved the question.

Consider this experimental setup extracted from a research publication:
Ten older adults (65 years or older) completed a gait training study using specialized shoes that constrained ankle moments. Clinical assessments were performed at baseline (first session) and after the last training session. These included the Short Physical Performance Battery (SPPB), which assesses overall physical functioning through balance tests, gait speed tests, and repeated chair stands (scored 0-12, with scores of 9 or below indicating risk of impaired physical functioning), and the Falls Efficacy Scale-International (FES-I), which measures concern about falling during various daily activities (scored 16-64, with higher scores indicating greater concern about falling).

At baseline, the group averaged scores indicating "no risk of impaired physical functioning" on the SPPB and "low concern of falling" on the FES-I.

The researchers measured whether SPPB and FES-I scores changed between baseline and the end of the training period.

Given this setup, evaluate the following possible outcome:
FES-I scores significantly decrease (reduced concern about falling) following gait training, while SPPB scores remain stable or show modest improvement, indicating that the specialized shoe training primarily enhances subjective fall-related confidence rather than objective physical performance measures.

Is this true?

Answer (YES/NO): NO